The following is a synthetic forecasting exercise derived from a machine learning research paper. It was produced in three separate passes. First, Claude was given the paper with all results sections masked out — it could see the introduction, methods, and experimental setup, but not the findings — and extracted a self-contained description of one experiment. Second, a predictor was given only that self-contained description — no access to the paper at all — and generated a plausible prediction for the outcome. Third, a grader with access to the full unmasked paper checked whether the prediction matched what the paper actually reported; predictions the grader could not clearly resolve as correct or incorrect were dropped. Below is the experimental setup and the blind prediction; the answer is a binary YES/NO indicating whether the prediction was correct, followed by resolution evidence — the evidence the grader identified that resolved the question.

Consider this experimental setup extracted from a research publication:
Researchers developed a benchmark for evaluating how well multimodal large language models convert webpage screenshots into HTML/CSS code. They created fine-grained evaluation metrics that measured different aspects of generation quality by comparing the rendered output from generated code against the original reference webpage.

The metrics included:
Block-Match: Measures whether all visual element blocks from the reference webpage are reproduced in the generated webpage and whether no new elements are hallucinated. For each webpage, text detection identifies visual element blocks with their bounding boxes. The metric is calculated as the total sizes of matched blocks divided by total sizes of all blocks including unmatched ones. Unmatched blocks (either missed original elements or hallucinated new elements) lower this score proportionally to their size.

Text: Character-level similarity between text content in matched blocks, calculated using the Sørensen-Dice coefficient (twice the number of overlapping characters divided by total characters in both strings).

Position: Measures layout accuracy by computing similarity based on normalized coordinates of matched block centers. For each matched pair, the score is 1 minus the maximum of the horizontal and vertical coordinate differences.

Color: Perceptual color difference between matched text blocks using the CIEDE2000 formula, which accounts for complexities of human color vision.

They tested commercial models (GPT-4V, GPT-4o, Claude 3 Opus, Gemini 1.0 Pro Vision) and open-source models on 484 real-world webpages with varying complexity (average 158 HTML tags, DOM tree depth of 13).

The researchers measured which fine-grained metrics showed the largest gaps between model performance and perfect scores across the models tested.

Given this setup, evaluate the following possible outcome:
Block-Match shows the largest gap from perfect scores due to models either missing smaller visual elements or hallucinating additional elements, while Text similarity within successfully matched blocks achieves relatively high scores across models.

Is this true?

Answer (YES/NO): NO